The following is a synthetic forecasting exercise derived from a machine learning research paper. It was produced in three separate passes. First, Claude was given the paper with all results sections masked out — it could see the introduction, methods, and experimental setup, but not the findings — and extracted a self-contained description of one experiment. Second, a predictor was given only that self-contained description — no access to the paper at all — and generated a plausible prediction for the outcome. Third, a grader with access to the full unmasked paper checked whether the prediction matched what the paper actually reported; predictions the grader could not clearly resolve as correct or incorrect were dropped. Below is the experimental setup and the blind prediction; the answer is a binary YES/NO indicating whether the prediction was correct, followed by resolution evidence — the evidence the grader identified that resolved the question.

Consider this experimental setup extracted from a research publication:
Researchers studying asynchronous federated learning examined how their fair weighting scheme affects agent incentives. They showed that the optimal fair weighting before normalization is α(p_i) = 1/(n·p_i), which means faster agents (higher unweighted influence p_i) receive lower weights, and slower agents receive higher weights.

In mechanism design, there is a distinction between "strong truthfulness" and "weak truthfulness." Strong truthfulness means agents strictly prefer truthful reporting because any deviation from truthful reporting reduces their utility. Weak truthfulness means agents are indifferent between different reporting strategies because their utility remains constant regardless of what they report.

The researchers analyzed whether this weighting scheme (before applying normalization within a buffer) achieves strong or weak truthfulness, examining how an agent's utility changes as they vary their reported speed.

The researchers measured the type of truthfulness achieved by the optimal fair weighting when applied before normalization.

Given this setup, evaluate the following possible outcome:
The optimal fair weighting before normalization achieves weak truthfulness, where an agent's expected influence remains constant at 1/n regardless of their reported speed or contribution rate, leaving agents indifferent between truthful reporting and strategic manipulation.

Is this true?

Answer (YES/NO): YES